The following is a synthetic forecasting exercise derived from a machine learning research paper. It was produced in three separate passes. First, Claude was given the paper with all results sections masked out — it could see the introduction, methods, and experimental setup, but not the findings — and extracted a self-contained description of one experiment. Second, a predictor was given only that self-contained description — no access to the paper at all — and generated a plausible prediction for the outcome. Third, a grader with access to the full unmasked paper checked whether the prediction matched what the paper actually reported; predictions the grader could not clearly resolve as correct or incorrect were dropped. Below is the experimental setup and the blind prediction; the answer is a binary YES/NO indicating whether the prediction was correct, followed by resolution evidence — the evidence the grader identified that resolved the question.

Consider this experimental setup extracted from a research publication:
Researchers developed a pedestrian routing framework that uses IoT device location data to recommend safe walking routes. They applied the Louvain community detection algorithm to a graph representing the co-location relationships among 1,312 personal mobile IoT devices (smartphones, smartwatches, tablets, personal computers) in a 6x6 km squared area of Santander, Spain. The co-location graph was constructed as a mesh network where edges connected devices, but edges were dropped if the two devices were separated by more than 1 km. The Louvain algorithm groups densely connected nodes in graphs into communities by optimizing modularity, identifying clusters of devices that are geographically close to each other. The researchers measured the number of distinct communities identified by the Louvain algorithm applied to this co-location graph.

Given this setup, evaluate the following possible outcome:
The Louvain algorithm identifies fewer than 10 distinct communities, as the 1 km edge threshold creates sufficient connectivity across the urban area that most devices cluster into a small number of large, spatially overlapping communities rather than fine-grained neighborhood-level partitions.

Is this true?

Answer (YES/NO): NO